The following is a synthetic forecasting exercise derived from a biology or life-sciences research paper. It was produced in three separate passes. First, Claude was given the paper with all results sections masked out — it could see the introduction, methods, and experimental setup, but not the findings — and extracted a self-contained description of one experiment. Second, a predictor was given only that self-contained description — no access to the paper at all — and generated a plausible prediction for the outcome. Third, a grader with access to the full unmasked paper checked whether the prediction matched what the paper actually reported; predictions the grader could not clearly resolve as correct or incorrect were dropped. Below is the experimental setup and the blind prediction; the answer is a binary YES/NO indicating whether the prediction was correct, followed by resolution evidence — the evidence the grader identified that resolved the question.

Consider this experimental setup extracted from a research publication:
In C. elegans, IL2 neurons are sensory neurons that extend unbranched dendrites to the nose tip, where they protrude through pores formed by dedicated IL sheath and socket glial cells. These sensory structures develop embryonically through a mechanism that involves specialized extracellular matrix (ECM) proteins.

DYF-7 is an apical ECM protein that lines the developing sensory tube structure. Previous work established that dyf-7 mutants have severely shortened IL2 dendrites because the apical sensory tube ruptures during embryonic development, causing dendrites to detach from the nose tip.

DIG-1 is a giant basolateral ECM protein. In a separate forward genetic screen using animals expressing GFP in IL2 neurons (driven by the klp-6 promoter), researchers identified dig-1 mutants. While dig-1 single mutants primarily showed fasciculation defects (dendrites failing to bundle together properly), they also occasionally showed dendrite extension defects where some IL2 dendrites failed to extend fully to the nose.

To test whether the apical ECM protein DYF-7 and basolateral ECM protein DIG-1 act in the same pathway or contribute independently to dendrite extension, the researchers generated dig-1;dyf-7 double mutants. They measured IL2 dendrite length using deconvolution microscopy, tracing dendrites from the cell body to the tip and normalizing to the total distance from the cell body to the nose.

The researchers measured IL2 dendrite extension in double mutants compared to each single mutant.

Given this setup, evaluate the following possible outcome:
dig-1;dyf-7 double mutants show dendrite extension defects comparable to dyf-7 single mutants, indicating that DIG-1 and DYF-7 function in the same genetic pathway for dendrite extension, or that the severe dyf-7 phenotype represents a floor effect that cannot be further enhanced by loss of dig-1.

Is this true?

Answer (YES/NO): NO